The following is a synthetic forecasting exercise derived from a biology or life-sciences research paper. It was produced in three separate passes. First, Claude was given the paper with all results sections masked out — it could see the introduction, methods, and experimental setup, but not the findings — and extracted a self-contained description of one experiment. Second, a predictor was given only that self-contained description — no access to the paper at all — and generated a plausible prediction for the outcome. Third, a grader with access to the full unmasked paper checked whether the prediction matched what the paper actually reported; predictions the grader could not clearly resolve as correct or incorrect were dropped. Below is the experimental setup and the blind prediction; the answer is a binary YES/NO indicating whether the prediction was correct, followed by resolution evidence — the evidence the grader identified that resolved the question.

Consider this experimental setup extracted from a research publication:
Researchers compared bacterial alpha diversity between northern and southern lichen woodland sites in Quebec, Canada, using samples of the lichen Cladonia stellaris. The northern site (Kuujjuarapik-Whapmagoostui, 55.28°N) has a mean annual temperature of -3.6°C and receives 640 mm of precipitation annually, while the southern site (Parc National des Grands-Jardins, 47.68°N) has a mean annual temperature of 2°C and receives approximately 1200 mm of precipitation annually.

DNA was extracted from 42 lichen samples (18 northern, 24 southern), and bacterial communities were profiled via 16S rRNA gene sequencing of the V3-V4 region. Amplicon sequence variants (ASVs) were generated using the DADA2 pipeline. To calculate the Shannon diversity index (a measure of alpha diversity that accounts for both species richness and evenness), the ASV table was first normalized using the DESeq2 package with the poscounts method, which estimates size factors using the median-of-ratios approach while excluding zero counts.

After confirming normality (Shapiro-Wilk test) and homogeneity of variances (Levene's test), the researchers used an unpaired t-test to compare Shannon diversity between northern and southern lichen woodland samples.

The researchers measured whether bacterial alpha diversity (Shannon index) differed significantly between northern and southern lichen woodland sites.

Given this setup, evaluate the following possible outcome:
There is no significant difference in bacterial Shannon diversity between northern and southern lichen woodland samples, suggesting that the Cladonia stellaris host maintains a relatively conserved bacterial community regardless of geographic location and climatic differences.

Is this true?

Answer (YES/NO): NO